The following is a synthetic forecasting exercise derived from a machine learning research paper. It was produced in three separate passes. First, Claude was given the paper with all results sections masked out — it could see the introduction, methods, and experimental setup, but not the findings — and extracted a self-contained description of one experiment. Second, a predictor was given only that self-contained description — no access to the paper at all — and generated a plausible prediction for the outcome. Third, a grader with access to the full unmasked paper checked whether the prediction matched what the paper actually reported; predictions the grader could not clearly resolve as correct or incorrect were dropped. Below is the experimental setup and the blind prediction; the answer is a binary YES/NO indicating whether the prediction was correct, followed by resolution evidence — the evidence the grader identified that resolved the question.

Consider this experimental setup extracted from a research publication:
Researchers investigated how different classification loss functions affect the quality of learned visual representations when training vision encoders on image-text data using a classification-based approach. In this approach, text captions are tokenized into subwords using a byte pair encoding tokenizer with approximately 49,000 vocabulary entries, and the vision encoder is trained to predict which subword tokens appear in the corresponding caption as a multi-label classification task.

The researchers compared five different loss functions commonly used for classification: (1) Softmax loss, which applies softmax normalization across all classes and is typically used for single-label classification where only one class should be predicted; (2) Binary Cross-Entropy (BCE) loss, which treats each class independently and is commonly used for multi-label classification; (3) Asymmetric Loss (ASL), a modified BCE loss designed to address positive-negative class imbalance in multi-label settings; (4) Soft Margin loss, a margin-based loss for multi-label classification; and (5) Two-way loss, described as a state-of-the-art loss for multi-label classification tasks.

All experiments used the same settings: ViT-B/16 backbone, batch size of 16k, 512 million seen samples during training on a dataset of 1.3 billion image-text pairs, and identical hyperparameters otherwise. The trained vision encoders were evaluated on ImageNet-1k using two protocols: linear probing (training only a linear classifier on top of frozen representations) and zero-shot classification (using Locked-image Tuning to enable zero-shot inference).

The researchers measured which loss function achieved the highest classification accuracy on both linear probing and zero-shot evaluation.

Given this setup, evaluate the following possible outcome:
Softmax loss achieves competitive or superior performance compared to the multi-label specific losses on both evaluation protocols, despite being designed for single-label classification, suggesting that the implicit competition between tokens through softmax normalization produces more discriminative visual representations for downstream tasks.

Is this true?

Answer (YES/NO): YES